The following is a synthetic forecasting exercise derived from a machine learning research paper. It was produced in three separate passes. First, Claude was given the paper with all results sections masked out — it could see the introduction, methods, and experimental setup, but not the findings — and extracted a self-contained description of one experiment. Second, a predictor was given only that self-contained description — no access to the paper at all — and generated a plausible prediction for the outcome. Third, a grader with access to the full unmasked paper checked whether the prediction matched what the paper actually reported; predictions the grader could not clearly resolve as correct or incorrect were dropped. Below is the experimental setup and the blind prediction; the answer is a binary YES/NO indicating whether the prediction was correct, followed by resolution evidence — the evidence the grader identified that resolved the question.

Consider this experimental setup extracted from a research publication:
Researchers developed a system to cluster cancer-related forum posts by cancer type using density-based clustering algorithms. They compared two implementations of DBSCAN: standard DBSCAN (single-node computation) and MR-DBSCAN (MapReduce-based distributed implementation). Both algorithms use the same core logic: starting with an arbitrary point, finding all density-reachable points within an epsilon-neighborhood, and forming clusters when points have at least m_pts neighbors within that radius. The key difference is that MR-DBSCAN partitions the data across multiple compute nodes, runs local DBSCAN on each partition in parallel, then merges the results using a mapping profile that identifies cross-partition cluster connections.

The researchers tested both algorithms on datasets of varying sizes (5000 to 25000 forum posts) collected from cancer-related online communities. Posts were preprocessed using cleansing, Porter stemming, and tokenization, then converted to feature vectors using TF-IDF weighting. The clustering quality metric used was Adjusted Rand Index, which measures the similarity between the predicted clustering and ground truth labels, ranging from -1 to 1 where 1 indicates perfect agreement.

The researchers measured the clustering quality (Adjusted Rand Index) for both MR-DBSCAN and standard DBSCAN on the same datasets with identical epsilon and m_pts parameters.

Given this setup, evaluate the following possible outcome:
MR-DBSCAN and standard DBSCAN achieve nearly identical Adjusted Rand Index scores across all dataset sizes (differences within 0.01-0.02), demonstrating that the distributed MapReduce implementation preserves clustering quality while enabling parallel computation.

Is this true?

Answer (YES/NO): NO